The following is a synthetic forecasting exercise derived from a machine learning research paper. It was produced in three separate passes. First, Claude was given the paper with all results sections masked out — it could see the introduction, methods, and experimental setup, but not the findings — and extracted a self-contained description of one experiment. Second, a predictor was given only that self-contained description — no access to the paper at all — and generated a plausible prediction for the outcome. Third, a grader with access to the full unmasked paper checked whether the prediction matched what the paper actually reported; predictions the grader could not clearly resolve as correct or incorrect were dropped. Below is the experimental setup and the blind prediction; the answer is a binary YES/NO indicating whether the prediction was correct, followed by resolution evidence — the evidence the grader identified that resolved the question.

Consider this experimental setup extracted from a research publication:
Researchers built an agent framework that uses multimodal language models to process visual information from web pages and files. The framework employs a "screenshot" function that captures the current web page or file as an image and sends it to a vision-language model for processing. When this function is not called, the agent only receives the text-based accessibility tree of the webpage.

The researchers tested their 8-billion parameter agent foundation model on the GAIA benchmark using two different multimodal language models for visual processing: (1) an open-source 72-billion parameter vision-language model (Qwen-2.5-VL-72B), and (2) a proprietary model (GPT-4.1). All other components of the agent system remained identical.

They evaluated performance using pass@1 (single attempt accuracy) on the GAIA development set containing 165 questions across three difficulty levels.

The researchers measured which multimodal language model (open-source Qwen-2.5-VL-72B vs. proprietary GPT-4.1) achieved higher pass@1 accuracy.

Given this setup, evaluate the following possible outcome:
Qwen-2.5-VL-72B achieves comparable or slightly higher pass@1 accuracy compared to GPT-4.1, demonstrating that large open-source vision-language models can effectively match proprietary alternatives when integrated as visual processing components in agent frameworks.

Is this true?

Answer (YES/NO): YES